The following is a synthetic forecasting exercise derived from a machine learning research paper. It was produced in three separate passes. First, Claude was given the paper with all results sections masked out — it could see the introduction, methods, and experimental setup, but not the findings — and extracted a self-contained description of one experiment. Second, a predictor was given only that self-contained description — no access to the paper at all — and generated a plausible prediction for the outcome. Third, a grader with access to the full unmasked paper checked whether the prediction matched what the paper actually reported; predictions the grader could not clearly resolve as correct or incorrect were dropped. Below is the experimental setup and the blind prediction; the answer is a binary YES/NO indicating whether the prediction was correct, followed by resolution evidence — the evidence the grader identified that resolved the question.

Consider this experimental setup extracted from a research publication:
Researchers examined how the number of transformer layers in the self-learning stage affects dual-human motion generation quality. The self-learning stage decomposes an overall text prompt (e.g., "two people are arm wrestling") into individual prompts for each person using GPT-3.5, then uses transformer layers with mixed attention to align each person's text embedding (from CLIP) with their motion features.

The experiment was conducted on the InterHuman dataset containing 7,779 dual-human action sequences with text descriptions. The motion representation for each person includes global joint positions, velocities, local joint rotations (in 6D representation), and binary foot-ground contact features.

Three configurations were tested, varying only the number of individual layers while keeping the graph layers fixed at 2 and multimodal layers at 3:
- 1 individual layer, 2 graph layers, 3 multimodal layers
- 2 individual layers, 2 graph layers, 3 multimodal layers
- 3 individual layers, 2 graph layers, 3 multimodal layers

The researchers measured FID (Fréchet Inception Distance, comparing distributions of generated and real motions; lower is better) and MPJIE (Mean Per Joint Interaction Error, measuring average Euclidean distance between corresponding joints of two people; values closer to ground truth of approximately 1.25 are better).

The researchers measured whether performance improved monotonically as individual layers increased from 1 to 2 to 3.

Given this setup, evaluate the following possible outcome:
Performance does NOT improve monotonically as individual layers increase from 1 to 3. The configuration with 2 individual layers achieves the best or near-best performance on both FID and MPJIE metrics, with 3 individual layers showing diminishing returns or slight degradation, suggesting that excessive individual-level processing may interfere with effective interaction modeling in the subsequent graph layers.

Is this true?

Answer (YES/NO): YES